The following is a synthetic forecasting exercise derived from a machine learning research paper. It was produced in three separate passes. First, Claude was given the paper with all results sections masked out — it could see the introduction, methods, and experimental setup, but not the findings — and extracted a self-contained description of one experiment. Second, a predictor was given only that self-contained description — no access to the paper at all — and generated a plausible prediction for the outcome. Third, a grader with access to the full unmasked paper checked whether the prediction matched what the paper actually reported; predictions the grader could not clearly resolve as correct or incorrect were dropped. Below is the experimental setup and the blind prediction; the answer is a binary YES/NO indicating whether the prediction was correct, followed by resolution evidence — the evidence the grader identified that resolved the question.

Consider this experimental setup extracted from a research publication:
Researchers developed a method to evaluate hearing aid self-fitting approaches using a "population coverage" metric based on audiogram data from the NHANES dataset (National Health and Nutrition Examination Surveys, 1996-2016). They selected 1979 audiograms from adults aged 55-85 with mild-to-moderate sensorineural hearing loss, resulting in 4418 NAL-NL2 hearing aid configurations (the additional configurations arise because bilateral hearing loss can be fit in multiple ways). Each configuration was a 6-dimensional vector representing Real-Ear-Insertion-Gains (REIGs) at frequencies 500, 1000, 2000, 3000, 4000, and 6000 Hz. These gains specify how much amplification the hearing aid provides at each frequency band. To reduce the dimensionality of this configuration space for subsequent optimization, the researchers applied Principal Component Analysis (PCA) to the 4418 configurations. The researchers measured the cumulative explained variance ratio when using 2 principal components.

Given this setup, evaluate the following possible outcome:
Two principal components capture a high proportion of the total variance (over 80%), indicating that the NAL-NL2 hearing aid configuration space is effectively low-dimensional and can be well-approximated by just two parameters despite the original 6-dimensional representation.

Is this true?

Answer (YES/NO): YES